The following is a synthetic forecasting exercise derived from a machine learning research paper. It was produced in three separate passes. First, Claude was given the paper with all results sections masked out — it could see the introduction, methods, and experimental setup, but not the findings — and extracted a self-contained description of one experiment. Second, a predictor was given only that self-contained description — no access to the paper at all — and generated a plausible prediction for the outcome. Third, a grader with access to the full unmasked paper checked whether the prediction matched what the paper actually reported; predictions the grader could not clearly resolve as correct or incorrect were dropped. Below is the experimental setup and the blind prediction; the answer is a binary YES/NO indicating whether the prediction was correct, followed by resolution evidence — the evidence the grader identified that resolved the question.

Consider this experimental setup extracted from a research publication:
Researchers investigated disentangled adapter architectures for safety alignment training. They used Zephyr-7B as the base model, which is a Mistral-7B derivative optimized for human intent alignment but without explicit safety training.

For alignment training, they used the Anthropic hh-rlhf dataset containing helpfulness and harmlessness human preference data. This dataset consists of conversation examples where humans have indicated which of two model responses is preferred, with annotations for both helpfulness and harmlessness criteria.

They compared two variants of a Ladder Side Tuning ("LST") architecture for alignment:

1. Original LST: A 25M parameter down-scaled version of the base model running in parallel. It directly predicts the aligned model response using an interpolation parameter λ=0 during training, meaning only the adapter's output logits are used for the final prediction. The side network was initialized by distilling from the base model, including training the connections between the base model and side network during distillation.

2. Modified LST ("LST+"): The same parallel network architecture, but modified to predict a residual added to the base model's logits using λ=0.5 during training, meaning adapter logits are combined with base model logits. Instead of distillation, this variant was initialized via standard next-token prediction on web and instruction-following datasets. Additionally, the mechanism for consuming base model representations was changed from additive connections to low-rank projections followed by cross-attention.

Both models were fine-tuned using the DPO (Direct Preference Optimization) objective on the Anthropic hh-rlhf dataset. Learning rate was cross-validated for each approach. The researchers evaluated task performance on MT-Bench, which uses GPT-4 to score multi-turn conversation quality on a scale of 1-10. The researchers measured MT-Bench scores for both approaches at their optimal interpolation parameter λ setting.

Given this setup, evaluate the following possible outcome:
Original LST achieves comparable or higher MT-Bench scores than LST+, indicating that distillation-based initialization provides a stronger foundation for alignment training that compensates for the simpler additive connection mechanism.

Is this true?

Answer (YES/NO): NO